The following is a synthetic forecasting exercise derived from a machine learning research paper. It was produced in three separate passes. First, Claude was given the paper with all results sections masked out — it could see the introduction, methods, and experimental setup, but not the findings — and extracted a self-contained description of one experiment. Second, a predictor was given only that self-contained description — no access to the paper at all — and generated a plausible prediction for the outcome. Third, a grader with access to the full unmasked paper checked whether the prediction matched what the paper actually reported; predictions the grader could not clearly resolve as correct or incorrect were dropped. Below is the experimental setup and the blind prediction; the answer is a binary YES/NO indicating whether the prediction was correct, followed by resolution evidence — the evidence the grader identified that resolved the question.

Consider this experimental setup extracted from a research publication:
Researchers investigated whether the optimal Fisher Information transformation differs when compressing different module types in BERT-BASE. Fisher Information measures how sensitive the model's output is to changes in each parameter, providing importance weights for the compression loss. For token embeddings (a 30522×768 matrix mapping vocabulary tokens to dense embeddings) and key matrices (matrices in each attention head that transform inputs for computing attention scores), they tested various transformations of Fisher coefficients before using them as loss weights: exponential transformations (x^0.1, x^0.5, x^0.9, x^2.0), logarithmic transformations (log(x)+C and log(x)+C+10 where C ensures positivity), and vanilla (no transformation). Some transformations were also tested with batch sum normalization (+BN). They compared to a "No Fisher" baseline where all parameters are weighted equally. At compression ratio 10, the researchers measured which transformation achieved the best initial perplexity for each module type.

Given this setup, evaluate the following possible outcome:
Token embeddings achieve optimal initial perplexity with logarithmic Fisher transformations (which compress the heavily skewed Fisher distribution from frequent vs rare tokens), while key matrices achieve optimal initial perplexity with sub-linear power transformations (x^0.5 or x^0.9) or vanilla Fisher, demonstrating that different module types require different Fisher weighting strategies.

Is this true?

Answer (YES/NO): NO